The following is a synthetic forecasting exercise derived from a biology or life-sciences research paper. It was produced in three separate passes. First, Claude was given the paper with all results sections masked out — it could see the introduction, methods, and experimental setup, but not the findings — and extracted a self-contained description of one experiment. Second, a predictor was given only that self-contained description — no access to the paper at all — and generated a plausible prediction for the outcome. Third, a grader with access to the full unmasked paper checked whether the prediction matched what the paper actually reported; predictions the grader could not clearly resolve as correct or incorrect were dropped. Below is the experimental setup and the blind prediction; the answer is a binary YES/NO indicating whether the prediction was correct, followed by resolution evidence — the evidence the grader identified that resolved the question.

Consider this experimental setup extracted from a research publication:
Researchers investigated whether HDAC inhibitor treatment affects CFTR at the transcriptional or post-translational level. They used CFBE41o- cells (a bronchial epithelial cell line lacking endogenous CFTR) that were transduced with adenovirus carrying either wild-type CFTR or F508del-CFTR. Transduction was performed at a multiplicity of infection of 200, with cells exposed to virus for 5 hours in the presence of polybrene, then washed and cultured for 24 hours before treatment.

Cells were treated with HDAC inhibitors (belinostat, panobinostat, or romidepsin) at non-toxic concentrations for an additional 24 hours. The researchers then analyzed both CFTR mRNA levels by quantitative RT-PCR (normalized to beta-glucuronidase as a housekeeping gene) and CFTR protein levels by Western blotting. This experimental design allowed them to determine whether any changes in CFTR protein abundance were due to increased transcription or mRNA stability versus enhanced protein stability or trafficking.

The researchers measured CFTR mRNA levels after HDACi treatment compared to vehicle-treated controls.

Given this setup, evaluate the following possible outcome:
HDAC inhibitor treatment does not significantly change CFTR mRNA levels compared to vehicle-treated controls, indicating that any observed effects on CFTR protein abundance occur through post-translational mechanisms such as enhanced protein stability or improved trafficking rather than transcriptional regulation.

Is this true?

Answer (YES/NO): NO